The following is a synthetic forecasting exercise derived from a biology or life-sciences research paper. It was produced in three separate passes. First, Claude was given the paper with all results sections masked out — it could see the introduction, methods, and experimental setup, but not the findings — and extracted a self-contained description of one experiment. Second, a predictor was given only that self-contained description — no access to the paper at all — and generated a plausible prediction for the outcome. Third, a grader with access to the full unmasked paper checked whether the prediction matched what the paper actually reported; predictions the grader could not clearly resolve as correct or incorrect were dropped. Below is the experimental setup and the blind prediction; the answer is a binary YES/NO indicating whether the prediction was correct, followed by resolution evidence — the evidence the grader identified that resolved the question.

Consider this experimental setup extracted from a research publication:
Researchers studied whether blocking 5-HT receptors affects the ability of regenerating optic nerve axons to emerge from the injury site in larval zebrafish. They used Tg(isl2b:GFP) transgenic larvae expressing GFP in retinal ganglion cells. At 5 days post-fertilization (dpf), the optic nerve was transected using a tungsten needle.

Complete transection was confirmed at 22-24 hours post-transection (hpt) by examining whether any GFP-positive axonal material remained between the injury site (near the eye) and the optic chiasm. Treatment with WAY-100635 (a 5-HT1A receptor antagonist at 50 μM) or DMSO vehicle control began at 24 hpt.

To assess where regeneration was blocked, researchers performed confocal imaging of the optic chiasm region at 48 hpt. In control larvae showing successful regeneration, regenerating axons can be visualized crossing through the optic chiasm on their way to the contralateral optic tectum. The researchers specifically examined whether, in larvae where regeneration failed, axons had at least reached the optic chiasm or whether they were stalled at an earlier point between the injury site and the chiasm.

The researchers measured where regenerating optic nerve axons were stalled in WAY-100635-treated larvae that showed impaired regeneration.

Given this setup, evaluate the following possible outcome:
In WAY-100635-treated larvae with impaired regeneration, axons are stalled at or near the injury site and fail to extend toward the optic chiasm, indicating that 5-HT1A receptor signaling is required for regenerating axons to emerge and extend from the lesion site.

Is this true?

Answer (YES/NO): NO